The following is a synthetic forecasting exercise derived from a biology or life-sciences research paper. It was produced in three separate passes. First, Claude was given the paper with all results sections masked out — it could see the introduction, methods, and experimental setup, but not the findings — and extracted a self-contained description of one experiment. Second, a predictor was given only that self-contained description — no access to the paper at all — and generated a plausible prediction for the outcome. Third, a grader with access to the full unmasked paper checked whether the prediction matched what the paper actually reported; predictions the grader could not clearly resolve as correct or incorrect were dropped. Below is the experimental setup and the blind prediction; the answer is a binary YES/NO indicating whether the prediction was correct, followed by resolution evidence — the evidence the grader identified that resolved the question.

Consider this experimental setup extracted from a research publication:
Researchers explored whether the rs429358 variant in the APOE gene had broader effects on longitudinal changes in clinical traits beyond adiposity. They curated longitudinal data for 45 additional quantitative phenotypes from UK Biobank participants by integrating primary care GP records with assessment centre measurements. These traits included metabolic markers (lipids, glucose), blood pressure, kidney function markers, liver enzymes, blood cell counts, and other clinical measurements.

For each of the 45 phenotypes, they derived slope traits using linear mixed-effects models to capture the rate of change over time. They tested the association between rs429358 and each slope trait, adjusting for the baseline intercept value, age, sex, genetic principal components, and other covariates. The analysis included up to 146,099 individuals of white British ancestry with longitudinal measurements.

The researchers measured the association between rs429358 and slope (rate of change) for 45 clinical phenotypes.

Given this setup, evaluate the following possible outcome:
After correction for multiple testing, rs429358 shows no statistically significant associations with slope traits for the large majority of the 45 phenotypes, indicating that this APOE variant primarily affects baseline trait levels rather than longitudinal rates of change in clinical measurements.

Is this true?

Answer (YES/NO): NO